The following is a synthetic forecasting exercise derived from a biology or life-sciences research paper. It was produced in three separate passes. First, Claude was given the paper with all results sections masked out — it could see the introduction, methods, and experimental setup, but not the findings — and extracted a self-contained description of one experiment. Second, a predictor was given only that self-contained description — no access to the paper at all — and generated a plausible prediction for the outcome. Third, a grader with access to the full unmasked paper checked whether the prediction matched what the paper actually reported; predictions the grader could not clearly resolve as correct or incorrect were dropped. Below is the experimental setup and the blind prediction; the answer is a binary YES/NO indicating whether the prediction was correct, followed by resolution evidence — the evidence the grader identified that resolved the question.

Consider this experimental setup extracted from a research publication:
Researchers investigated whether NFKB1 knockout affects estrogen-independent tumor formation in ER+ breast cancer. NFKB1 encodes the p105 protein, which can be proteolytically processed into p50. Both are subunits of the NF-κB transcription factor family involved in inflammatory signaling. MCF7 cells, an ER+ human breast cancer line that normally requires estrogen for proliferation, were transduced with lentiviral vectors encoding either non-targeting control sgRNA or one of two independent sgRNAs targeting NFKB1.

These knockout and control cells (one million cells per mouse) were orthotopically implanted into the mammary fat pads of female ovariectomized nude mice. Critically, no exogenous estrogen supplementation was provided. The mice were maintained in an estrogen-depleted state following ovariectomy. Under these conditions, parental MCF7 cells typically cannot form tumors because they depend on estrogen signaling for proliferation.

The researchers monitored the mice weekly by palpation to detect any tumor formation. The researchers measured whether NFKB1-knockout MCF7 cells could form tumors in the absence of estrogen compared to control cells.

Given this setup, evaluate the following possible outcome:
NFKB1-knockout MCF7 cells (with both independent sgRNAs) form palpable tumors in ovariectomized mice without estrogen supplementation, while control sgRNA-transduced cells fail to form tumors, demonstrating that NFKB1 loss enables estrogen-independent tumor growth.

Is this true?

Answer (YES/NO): YES